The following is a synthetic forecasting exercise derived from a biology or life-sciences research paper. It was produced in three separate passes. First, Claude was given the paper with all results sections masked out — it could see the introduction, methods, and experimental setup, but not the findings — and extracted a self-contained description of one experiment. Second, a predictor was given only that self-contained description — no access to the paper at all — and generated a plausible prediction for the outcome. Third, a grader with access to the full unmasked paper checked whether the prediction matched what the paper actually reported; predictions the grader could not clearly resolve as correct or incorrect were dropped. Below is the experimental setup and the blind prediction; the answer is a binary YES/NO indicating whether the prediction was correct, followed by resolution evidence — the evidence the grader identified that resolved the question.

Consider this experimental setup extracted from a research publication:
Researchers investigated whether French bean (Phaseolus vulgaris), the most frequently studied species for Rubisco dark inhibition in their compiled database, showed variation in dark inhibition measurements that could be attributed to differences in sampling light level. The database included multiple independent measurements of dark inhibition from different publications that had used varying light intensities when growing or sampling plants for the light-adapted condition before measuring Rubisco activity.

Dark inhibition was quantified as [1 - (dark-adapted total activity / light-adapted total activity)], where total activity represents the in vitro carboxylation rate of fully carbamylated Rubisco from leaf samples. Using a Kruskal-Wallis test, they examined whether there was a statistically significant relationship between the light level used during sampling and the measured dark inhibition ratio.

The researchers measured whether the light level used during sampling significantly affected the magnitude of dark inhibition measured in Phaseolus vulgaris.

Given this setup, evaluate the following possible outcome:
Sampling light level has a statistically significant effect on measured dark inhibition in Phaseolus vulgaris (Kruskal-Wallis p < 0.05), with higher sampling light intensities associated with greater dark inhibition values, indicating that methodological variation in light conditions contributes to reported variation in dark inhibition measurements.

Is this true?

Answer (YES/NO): NO